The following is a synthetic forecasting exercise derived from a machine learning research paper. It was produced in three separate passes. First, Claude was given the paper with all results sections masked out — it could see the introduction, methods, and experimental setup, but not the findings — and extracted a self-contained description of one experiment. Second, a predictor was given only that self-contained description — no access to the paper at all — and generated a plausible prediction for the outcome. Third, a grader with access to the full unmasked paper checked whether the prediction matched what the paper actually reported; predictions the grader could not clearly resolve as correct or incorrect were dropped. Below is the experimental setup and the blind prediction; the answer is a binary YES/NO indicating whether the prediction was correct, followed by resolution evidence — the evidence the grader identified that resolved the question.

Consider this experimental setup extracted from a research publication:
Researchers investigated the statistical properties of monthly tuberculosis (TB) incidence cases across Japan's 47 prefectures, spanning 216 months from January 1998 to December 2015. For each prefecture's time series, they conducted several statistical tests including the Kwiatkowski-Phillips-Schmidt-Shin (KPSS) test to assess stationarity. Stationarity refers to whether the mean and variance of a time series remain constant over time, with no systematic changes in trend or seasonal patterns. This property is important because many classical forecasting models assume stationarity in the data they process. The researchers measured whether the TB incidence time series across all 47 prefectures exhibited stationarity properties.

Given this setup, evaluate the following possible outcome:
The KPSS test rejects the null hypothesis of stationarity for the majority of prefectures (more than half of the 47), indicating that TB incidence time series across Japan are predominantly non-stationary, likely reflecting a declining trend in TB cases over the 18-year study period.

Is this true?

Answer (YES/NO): YES